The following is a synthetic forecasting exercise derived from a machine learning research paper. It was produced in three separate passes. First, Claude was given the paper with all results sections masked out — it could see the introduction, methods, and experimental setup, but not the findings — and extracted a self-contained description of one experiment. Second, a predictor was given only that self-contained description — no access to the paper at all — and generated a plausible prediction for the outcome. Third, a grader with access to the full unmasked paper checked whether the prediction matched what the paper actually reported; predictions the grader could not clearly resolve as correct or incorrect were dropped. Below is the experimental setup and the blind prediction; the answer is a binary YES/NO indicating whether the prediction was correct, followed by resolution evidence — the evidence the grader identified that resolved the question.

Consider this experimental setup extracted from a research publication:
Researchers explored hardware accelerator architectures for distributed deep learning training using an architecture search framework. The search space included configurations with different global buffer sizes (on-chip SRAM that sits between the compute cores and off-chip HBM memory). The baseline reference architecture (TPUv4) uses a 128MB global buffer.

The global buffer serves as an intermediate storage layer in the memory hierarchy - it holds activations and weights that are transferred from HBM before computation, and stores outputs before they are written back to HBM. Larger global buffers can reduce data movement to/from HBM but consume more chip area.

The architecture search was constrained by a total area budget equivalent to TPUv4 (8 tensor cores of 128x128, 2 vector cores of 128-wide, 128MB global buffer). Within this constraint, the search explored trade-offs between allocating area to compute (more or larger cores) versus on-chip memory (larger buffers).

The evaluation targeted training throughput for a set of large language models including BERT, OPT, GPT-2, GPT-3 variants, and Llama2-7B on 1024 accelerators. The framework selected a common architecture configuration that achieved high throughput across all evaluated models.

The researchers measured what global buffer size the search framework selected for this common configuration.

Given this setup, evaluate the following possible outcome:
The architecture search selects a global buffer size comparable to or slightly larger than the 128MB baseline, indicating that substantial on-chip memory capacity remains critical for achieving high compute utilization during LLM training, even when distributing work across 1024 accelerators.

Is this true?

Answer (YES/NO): NO